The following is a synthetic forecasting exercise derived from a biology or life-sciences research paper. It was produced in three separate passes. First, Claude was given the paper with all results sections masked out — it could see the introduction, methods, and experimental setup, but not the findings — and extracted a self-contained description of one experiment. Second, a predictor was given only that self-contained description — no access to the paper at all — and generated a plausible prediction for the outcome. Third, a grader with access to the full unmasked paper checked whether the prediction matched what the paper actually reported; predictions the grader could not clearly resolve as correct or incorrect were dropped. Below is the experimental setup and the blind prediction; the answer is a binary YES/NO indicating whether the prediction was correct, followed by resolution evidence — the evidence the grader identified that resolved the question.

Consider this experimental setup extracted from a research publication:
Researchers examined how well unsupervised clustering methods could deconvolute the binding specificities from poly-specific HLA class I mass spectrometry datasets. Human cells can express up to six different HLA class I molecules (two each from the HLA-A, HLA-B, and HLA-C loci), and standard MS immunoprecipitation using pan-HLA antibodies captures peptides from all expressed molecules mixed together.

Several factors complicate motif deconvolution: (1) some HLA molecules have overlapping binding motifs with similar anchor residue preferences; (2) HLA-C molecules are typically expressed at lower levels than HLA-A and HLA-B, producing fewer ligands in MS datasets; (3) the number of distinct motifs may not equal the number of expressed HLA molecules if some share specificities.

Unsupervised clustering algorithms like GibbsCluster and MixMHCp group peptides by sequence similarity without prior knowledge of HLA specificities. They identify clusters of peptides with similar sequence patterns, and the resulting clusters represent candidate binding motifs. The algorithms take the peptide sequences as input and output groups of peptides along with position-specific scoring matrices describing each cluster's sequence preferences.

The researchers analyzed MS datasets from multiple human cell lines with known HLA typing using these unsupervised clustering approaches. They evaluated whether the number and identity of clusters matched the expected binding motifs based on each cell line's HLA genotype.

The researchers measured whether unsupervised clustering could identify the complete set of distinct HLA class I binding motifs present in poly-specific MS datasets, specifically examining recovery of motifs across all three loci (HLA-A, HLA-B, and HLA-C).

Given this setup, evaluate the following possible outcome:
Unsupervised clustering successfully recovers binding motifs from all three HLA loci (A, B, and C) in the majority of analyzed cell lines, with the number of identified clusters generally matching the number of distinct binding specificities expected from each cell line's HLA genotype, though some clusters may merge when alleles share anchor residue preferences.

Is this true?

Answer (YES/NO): NO